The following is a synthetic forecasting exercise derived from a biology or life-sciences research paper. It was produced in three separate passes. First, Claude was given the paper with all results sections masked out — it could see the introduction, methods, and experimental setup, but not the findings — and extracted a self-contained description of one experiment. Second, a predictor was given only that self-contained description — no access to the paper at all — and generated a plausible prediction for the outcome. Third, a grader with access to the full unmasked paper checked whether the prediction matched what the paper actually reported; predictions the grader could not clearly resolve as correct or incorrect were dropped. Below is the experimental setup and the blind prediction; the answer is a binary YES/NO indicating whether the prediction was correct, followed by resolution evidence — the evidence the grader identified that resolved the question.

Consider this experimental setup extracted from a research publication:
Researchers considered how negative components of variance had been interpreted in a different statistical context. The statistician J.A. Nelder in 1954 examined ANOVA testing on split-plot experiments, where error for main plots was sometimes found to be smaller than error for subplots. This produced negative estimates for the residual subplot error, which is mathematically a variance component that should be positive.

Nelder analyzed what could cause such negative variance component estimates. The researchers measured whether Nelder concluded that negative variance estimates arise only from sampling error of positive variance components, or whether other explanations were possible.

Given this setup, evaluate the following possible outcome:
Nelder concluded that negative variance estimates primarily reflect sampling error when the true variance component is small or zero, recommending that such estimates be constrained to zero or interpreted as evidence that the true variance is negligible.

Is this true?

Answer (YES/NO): NO